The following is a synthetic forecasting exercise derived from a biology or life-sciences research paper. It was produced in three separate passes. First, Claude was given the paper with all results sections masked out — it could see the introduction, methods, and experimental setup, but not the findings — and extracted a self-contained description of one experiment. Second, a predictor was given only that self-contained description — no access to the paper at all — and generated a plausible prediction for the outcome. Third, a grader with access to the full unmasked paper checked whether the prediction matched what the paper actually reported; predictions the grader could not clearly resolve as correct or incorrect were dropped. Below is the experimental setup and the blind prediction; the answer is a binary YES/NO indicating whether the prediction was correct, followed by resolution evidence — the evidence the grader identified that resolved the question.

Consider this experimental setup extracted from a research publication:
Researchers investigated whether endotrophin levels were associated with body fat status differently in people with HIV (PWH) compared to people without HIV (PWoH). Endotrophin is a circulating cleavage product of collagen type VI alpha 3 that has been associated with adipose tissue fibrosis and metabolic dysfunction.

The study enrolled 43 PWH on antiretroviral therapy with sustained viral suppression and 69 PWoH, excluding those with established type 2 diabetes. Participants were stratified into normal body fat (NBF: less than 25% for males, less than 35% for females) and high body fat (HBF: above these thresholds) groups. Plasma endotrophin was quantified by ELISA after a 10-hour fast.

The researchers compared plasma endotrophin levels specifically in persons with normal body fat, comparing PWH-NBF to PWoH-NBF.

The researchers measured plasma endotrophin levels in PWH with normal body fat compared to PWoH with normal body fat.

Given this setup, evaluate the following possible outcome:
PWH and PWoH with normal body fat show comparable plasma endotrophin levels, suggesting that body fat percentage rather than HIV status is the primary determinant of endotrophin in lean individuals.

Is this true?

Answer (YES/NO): NO